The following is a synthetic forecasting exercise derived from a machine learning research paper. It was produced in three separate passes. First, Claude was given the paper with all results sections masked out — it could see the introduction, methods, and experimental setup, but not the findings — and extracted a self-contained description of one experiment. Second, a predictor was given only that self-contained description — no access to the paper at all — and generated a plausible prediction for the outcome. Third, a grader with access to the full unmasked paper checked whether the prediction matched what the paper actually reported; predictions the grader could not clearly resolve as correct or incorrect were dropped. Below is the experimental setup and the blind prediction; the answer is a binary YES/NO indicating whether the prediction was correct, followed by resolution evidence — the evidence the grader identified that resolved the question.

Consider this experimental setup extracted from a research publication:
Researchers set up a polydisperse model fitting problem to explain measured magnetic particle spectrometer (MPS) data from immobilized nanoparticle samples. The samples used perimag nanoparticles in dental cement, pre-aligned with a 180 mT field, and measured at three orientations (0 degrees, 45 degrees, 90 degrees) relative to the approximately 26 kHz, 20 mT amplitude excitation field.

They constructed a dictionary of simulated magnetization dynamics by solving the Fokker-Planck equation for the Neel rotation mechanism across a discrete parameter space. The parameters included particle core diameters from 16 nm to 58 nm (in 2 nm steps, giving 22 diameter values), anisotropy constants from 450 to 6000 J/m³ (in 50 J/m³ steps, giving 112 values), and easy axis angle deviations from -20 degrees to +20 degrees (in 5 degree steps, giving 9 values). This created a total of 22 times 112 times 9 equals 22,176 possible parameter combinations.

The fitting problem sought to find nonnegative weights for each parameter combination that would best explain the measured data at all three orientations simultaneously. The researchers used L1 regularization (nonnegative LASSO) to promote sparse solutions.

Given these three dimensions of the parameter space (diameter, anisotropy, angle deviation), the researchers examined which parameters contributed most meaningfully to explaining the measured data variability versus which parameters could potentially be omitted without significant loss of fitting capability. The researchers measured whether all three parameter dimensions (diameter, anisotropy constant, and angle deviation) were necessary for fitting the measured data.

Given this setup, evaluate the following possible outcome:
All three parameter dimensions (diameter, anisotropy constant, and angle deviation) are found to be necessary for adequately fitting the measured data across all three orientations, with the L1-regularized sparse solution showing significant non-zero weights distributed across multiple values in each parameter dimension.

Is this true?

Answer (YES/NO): NO